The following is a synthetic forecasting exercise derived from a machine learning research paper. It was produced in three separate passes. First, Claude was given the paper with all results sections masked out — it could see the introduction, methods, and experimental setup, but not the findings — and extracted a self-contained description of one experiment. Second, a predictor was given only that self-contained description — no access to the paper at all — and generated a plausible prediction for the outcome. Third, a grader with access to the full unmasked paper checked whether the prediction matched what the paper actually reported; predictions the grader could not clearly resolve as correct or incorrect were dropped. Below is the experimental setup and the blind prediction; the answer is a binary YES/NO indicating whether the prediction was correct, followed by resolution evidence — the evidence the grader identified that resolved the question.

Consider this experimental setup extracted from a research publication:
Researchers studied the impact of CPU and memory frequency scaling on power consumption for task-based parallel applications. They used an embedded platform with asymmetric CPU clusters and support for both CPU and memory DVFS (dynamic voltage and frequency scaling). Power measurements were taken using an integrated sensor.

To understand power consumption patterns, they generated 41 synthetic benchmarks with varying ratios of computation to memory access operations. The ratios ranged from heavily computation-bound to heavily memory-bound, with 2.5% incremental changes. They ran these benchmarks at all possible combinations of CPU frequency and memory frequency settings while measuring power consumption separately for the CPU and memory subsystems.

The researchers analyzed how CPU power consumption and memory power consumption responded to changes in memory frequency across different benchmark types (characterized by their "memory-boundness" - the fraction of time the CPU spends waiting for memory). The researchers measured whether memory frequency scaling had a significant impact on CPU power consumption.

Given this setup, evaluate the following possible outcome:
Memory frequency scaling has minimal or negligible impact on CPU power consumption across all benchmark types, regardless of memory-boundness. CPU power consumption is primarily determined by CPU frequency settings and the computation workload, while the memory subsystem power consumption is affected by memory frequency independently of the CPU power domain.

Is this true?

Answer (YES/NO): YES